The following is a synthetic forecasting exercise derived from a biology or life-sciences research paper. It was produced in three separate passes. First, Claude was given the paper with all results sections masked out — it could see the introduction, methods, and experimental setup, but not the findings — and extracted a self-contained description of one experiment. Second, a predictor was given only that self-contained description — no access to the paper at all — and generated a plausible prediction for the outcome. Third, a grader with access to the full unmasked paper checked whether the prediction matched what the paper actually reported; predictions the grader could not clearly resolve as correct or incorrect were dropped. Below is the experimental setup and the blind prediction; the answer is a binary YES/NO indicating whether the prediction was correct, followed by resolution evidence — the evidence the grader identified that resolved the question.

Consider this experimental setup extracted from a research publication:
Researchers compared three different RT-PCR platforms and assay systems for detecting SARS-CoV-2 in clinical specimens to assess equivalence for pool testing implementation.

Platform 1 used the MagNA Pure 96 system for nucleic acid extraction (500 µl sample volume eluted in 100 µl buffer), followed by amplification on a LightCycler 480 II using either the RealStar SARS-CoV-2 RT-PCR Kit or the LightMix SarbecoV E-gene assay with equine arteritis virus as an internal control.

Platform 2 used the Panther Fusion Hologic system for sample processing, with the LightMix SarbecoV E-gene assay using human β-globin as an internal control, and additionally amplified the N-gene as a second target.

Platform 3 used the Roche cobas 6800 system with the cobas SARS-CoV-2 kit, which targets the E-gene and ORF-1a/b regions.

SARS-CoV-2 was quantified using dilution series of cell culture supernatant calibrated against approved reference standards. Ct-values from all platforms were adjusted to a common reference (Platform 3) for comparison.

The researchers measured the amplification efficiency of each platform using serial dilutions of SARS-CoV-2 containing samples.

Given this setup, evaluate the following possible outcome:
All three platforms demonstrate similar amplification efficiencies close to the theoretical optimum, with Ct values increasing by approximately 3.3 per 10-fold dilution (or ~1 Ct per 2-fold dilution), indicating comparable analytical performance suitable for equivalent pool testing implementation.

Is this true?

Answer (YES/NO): NO